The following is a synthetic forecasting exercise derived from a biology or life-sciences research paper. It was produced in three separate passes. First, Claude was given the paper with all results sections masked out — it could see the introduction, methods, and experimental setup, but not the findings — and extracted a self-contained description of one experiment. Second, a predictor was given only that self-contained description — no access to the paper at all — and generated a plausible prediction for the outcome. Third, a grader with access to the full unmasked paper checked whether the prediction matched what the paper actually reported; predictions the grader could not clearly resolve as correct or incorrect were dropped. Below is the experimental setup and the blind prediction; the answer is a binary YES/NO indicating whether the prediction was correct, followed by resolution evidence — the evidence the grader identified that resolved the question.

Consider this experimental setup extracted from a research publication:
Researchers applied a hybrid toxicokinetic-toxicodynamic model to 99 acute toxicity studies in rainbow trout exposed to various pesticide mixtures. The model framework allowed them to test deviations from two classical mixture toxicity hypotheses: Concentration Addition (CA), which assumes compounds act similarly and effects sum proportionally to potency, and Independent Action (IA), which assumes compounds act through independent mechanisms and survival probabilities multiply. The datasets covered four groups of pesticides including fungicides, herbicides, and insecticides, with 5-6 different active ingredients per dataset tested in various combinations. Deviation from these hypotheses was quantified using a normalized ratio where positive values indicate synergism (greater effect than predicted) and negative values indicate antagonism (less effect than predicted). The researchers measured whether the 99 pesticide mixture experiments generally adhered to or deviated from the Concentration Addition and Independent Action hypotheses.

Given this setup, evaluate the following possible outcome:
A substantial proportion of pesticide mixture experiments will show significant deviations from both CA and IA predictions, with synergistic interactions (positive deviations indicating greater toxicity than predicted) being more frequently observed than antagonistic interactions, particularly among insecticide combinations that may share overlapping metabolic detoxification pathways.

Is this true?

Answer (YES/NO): NO